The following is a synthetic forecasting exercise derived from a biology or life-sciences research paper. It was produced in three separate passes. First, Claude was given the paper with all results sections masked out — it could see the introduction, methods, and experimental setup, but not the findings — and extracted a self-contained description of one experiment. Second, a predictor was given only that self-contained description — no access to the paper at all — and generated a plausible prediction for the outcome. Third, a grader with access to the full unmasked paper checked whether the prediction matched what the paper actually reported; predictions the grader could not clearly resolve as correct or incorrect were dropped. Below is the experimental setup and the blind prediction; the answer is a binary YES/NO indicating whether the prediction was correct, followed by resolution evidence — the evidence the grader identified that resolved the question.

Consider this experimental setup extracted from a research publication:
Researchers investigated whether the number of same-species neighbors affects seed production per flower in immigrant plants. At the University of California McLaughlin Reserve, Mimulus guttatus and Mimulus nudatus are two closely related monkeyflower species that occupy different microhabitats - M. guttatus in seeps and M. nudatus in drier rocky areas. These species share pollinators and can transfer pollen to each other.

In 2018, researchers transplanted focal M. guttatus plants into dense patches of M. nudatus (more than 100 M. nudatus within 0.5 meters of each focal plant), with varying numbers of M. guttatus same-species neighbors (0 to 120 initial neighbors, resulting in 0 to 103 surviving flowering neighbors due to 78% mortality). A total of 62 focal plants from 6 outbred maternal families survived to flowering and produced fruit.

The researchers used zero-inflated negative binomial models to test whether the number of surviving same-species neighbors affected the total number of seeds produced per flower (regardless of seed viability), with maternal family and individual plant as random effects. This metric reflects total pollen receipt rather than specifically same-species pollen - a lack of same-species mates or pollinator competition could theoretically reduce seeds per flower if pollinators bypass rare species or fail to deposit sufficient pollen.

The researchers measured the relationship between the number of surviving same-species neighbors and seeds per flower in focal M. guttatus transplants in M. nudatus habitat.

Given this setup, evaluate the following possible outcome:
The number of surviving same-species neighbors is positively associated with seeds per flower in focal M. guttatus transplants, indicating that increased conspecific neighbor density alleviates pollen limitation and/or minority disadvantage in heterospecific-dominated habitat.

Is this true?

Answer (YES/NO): NO